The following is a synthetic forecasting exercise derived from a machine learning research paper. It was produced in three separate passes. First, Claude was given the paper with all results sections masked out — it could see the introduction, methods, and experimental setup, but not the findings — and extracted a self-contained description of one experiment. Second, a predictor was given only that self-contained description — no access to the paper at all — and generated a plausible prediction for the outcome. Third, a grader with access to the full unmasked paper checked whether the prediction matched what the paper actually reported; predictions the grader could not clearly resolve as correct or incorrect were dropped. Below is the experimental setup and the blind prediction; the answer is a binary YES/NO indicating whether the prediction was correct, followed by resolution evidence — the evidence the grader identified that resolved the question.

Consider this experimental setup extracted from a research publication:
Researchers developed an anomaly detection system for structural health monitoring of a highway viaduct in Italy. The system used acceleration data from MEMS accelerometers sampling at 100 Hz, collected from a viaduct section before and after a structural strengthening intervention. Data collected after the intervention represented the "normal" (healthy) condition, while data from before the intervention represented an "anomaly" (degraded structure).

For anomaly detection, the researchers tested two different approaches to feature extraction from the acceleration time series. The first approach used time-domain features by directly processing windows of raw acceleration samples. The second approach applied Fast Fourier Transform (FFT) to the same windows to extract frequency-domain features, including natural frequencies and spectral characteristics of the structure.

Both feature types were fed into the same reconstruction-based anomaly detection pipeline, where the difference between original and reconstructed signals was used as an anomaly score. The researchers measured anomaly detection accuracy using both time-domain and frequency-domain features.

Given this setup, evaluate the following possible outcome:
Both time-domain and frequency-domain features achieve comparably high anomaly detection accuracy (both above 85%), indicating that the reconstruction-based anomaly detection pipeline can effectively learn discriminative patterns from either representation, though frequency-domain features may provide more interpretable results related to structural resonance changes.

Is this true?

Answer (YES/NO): NO